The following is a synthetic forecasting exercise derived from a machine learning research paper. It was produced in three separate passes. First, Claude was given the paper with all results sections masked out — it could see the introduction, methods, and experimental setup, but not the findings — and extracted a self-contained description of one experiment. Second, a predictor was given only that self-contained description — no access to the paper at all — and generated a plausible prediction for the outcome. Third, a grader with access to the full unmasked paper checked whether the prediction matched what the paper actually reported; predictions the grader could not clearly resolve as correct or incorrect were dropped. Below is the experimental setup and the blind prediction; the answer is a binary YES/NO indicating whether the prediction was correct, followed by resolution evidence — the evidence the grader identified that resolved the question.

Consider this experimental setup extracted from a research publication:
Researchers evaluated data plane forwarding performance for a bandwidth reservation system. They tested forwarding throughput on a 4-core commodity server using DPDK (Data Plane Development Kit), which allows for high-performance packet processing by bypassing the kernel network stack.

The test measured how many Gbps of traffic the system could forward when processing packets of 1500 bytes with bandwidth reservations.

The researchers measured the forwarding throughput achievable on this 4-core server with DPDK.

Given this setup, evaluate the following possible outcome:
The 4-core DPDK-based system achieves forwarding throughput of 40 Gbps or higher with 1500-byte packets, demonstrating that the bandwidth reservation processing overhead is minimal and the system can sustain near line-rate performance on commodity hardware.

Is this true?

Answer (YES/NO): YES